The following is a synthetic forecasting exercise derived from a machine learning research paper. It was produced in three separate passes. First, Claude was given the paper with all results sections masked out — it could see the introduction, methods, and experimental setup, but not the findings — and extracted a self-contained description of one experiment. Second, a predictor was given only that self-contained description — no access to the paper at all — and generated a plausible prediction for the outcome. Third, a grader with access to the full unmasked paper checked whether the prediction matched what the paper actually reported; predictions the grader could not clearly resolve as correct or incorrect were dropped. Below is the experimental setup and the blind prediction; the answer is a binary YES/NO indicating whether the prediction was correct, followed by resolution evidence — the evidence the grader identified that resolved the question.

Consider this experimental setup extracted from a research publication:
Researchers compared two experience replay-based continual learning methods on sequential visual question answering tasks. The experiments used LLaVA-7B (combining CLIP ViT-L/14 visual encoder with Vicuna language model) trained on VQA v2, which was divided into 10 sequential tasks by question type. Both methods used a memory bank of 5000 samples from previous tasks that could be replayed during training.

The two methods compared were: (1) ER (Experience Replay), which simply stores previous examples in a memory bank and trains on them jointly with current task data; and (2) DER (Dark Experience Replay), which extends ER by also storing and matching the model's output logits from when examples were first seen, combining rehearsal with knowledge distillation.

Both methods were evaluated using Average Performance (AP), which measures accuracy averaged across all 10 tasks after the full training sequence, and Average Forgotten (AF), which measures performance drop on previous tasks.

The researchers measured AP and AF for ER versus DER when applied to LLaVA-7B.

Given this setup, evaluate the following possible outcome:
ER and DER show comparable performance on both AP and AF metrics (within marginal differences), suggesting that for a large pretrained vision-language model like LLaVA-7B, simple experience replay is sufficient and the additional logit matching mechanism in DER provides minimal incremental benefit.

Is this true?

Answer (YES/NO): YES